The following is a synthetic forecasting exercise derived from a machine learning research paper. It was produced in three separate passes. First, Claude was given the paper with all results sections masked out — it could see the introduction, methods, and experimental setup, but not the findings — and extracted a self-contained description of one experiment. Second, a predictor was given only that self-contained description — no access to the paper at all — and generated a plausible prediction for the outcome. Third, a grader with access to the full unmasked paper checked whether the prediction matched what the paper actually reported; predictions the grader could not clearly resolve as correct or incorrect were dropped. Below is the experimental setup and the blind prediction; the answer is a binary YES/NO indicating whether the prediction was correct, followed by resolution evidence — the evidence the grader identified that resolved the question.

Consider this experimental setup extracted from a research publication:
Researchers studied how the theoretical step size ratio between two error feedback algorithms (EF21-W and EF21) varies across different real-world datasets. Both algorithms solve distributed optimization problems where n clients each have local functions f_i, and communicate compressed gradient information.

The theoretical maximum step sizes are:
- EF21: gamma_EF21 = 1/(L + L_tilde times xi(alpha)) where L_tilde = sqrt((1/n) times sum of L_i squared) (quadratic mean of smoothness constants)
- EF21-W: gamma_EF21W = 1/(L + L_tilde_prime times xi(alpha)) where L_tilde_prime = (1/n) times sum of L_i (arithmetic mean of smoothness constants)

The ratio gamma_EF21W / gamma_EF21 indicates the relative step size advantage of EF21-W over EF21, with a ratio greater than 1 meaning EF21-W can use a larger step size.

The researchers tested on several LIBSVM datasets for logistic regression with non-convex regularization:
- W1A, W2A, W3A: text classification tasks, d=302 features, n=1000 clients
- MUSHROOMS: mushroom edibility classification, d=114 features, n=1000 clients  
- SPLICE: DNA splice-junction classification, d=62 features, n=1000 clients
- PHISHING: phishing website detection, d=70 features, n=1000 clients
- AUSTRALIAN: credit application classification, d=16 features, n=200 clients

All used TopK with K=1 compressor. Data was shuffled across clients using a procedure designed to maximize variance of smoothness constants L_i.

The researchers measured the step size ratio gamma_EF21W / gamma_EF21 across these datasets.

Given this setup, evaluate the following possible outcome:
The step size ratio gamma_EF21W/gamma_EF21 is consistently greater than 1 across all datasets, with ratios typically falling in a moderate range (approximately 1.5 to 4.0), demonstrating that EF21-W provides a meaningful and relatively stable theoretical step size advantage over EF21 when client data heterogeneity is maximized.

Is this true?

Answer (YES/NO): NO